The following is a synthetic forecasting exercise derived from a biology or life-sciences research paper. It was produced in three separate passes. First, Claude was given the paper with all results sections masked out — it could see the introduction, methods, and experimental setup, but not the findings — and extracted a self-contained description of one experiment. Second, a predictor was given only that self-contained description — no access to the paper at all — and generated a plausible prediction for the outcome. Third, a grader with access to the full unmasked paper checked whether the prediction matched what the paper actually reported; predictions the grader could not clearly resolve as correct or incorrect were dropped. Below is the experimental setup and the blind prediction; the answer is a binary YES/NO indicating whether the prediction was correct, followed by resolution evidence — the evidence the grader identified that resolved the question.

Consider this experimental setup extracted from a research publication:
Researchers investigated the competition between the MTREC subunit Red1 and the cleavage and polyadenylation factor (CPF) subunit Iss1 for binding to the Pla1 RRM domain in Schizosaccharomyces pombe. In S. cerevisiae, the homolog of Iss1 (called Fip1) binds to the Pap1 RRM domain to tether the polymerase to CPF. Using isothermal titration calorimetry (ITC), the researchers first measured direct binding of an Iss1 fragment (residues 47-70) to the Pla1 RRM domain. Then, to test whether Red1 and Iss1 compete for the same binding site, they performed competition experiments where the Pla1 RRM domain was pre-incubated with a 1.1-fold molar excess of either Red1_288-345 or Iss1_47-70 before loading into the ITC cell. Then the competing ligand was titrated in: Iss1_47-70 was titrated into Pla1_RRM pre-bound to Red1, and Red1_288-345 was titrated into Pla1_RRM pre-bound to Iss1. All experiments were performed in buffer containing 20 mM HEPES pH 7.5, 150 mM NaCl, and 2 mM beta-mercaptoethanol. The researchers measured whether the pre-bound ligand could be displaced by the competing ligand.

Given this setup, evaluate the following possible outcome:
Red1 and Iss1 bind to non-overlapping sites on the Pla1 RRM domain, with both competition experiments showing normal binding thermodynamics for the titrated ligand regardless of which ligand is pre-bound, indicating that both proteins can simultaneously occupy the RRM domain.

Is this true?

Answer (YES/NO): NO